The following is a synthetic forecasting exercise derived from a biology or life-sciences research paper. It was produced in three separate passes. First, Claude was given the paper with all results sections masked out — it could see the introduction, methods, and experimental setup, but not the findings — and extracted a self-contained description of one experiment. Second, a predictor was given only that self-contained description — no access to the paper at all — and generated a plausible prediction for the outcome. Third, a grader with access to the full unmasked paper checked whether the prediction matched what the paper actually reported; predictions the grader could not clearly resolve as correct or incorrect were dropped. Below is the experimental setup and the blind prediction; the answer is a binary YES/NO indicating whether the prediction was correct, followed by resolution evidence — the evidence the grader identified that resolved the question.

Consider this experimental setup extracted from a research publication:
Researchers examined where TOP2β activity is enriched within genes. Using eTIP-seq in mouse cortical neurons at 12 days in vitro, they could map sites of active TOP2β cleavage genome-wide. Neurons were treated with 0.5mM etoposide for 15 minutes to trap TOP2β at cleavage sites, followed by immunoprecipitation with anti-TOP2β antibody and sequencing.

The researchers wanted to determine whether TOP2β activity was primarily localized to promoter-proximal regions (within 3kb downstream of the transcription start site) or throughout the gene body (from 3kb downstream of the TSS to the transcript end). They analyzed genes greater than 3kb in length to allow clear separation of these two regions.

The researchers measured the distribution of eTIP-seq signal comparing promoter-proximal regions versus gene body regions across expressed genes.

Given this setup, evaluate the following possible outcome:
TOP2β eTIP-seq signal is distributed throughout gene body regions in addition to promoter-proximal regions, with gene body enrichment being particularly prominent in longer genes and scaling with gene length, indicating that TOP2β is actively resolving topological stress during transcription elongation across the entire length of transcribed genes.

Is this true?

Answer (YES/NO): YES